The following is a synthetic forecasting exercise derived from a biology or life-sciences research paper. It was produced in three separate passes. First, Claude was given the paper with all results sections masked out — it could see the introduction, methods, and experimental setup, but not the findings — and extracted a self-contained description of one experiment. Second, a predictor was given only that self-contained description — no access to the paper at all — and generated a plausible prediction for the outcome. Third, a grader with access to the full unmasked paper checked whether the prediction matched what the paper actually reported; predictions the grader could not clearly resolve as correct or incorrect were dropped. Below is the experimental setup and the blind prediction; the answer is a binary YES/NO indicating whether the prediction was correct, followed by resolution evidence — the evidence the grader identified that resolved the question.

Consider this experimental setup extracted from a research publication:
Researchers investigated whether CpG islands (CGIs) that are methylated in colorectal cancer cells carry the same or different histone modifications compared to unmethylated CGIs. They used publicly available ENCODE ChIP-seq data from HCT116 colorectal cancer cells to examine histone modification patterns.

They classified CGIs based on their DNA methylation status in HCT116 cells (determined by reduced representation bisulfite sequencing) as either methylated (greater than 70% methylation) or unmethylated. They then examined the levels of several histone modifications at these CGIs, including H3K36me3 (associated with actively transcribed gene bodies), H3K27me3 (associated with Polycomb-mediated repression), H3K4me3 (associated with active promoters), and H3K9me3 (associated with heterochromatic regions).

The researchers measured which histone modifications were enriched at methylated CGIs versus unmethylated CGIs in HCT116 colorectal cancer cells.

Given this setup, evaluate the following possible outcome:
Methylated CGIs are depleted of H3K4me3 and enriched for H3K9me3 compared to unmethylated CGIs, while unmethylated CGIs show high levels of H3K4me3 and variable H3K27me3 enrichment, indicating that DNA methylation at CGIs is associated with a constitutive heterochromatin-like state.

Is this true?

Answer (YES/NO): NO